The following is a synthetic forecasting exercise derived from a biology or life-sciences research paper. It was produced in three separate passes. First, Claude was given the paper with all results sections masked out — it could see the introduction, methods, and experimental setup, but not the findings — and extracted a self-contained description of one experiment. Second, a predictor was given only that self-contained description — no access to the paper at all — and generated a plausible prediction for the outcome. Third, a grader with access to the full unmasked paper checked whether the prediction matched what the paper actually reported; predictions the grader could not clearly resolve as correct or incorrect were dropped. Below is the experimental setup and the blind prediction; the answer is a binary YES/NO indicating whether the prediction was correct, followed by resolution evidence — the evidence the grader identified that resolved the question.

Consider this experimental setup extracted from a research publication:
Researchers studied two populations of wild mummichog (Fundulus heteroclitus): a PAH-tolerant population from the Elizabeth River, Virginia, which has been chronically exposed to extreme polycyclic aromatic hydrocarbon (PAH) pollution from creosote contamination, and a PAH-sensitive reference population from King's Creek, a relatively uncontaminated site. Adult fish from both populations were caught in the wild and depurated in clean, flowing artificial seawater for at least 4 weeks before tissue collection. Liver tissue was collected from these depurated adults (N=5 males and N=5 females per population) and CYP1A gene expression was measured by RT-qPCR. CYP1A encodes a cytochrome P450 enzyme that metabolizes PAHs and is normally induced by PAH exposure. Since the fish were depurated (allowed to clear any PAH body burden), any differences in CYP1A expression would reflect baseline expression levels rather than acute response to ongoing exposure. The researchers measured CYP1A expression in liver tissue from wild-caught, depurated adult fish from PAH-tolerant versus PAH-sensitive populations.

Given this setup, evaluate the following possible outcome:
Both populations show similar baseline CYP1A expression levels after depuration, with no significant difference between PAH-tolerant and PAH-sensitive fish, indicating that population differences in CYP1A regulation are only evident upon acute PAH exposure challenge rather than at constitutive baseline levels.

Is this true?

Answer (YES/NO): NO